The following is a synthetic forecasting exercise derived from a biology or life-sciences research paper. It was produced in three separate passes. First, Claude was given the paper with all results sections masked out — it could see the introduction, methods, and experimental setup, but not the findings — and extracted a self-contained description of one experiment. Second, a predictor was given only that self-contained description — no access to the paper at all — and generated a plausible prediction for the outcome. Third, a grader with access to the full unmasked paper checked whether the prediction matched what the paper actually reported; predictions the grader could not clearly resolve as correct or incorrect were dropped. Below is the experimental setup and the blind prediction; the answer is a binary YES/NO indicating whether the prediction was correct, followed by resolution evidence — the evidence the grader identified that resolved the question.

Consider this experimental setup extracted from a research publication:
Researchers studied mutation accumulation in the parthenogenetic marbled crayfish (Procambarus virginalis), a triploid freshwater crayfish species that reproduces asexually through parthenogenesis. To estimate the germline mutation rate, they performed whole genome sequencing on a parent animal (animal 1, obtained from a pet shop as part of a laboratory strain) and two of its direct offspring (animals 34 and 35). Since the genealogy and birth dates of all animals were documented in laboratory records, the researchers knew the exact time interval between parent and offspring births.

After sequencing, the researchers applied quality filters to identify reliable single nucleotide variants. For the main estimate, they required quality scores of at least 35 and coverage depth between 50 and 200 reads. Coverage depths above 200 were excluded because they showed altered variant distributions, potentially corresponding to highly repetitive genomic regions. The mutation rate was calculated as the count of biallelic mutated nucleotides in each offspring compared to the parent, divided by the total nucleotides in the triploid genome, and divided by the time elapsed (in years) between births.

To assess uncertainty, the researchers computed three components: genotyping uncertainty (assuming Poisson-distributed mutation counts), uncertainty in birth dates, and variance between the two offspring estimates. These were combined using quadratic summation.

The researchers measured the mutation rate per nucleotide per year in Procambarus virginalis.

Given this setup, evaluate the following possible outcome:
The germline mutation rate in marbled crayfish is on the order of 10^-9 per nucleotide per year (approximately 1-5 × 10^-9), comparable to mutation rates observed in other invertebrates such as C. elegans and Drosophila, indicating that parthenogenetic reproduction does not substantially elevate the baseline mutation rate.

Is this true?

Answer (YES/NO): NO